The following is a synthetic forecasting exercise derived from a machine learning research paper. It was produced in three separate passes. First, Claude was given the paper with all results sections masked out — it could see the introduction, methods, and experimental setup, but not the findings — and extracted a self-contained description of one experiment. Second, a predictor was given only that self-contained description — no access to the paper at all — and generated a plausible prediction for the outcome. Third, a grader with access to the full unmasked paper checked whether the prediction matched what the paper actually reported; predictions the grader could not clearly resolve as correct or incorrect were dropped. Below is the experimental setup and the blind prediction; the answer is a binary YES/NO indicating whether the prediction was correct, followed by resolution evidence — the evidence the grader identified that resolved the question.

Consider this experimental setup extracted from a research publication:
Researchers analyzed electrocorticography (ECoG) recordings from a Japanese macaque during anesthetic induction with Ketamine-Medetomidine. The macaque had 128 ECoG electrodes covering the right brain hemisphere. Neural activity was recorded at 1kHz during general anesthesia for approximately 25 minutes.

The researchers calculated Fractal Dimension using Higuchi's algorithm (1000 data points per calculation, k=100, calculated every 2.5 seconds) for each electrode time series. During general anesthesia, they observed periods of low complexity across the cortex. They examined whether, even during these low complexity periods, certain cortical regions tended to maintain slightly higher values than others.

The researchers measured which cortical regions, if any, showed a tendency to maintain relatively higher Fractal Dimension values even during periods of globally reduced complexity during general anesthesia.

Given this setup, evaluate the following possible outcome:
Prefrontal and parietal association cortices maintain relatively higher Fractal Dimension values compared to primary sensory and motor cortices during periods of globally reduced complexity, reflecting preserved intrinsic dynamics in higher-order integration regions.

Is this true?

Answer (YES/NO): NO